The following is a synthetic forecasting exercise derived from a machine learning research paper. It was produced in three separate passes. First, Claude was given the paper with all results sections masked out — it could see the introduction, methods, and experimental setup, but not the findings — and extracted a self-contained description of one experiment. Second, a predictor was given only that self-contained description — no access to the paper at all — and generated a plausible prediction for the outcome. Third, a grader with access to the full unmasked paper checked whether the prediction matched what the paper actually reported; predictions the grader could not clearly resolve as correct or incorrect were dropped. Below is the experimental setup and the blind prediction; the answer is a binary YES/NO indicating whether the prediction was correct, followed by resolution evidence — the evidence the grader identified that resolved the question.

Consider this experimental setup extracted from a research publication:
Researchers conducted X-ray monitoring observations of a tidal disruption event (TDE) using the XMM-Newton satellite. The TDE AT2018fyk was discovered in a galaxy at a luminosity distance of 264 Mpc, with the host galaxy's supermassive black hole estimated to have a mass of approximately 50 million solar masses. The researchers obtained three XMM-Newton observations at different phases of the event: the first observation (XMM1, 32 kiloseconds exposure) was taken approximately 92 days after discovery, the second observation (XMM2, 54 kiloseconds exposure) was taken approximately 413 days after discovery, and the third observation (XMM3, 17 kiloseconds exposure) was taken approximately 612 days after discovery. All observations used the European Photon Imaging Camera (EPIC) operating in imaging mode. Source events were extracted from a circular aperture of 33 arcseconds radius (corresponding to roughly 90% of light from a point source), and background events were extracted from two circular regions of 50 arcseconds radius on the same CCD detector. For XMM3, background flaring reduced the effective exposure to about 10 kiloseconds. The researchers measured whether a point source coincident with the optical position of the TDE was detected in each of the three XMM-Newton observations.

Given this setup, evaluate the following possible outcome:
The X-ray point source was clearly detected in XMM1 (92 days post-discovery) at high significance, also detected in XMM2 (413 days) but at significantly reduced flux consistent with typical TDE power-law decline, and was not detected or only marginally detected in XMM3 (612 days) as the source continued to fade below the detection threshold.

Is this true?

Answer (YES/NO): NO